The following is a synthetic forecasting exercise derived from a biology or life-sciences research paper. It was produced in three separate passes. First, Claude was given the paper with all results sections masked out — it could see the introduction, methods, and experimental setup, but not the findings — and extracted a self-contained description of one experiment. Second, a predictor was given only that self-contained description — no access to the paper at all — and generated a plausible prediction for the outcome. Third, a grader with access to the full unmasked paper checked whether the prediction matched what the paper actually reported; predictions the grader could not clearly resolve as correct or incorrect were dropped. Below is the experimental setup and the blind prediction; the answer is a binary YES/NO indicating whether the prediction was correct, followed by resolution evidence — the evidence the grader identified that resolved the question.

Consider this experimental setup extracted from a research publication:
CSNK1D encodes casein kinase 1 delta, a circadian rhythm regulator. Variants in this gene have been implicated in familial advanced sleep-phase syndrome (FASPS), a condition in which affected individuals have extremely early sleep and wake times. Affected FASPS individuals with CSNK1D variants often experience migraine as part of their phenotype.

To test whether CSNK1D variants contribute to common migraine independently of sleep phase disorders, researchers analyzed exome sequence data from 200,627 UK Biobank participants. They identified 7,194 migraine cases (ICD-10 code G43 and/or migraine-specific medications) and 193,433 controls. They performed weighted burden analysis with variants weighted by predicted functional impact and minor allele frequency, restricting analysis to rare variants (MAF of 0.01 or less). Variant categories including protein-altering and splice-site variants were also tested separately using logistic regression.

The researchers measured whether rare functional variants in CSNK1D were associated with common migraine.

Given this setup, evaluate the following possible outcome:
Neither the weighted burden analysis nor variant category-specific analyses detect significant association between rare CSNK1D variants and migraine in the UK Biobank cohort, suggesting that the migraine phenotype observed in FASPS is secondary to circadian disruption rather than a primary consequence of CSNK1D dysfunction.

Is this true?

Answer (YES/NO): YES